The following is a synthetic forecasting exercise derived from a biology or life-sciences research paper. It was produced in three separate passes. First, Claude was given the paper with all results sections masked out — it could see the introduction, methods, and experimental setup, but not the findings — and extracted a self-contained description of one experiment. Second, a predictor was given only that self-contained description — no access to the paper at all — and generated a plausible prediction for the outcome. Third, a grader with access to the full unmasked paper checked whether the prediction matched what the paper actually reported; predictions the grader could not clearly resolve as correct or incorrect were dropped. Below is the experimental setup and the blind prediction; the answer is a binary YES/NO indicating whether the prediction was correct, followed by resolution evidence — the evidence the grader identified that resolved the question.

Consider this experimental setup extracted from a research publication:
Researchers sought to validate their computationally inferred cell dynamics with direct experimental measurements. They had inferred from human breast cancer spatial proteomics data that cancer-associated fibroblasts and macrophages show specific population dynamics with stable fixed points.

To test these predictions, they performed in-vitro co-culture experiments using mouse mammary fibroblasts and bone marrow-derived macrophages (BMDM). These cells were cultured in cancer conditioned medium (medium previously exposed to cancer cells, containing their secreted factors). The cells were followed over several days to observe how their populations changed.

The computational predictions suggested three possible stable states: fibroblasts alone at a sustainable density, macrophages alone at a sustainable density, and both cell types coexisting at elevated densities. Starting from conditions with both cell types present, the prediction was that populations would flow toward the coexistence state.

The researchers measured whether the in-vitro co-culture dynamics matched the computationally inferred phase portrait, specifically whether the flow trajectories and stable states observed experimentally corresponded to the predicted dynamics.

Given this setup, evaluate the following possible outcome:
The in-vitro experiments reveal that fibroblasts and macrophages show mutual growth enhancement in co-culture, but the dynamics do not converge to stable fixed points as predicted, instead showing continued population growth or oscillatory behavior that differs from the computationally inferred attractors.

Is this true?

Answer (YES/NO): NO